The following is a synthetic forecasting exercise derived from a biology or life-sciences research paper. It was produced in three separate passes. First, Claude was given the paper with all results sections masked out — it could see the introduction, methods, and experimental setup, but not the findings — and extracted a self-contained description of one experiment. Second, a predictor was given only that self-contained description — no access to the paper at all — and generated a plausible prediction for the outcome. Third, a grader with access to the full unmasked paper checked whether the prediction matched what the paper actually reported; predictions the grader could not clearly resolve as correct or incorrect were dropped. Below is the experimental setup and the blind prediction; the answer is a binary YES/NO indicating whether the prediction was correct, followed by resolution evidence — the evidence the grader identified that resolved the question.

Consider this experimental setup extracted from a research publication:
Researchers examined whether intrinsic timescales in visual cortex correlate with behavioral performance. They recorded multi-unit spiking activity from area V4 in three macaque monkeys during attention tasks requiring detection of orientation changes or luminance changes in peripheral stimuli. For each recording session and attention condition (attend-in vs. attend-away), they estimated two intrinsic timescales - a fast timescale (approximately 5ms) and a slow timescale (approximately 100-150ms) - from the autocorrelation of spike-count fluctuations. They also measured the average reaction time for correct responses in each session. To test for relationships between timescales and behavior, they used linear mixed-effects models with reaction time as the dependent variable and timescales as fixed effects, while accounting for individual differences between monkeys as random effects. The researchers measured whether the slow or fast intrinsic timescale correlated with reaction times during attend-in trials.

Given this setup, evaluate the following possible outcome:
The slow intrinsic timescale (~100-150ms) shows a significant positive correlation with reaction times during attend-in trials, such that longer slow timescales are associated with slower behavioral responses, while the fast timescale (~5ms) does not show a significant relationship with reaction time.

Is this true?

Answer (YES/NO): NO